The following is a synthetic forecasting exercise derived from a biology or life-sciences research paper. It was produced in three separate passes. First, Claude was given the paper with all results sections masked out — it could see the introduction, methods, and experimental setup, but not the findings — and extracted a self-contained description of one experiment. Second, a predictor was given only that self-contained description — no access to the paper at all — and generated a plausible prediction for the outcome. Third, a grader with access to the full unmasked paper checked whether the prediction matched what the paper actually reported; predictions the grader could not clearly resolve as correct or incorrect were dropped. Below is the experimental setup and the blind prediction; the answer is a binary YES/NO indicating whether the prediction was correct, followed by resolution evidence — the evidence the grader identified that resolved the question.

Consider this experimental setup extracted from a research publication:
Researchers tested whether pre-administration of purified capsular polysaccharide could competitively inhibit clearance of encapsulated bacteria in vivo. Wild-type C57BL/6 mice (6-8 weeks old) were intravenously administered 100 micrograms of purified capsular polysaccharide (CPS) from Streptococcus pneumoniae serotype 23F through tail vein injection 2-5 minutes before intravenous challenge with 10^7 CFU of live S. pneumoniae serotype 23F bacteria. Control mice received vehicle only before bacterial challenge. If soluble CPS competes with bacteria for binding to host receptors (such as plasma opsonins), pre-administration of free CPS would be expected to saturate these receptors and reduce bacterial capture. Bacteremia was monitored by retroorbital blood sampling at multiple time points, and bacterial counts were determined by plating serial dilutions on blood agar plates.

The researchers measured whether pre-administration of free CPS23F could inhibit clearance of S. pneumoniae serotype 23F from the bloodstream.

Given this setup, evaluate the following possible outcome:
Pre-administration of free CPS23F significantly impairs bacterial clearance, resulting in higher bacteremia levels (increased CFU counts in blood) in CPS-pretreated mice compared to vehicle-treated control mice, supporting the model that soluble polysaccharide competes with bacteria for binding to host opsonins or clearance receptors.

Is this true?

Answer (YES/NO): YES